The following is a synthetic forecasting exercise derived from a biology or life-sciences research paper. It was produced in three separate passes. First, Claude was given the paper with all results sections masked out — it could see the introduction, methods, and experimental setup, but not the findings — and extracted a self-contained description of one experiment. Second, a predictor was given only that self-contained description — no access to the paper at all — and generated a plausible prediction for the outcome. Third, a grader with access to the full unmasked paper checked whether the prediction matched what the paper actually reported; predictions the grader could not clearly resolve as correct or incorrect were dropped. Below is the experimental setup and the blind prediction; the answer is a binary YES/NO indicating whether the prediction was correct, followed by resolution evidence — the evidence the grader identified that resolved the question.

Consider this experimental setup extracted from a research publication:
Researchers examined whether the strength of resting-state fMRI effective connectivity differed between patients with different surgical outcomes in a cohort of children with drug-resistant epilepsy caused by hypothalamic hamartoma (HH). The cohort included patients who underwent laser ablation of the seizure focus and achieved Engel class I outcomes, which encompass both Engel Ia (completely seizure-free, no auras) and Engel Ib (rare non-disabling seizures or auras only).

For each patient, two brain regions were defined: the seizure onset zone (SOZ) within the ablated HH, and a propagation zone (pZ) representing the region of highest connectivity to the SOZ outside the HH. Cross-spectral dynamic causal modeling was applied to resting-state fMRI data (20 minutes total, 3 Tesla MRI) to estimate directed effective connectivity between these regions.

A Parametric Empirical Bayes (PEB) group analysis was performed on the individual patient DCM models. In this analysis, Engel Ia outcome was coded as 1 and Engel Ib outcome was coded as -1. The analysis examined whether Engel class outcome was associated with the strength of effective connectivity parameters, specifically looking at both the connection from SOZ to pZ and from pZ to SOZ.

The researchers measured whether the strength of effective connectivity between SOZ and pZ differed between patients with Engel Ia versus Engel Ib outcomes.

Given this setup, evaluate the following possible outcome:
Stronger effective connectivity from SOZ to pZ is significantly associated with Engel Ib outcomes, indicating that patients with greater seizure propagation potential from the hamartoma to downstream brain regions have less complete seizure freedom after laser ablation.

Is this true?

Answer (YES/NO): NO